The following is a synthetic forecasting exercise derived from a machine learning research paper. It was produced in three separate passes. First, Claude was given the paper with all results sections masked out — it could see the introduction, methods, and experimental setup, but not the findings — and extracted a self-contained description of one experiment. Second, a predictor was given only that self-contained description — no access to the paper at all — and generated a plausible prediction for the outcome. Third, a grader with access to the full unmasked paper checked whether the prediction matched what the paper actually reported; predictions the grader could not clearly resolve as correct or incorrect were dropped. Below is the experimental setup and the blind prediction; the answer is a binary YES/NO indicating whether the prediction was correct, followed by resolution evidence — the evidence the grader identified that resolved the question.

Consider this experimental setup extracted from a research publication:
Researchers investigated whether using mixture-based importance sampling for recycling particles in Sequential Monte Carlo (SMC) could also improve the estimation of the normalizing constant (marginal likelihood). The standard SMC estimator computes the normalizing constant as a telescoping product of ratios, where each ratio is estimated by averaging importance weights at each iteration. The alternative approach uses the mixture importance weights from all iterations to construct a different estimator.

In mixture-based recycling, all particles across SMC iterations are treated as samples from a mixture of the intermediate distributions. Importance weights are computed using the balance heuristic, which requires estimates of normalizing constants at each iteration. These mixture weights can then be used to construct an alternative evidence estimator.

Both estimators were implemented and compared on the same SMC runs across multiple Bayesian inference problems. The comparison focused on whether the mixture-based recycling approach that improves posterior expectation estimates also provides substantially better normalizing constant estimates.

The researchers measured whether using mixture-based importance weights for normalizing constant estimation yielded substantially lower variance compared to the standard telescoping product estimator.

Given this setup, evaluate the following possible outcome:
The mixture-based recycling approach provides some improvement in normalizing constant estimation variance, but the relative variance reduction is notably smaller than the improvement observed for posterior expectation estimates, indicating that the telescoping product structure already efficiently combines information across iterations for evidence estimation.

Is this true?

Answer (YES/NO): YES